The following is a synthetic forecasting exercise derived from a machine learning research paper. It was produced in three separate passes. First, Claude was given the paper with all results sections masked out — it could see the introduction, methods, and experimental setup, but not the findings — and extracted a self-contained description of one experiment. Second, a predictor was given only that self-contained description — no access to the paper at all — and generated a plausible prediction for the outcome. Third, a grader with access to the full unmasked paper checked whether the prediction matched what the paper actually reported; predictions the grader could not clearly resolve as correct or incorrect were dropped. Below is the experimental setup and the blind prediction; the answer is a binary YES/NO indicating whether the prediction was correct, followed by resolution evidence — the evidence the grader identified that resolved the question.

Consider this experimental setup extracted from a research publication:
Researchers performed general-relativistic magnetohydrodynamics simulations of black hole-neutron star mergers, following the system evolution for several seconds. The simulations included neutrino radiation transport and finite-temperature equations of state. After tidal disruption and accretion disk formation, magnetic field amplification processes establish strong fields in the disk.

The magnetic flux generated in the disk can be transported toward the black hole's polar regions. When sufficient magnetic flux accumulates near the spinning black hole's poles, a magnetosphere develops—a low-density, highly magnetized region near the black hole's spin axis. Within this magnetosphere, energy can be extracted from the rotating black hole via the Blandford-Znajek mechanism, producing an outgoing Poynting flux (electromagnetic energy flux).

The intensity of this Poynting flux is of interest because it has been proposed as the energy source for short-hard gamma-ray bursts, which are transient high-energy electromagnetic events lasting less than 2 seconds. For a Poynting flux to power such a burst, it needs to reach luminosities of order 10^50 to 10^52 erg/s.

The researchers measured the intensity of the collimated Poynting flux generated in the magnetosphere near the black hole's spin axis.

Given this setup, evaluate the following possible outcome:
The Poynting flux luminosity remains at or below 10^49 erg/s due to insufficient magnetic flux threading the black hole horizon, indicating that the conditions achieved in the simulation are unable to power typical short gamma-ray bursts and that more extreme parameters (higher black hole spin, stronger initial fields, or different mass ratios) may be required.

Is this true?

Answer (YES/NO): NO